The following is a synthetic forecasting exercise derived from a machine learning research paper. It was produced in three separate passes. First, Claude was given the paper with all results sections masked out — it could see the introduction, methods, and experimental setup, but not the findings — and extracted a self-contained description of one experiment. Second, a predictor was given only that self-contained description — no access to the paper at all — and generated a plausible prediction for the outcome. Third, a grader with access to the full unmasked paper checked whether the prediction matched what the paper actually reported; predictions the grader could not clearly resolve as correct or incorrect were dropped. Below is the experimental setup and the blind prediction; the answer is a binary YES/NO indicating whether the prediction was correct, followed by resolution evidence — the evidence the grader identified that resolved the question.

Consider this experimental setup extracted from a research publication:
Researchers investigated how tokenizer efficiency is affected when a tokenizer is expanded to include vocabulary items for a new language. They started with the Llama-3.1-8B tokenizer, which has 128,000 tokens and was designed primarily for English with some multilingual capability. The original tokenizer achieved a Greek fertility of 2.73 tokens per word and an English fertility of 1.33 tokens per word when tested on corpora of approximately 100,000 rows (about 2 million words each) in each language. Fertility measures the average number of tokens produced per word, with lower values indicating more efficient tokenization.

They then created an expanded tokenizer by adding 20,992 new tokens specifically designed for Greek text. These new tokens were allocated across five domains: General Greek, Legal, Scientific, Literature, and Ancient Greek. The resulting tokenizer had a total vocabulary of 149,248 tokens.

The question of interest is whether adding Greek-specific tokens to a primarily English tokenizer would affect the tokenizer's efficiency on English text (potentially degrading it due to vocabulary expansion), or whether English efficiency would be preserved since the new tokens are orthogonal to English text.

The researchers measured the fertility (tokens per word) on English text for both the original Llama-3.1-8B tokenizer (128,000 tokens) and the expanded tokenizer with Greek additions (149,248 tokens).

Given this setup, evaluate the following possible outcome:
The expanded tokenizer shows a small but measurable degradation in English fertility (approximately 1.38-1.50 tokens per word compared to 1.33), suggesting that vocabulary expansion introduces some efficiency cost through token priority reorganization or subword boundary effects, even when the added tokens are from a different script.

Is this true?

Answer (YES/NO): NO